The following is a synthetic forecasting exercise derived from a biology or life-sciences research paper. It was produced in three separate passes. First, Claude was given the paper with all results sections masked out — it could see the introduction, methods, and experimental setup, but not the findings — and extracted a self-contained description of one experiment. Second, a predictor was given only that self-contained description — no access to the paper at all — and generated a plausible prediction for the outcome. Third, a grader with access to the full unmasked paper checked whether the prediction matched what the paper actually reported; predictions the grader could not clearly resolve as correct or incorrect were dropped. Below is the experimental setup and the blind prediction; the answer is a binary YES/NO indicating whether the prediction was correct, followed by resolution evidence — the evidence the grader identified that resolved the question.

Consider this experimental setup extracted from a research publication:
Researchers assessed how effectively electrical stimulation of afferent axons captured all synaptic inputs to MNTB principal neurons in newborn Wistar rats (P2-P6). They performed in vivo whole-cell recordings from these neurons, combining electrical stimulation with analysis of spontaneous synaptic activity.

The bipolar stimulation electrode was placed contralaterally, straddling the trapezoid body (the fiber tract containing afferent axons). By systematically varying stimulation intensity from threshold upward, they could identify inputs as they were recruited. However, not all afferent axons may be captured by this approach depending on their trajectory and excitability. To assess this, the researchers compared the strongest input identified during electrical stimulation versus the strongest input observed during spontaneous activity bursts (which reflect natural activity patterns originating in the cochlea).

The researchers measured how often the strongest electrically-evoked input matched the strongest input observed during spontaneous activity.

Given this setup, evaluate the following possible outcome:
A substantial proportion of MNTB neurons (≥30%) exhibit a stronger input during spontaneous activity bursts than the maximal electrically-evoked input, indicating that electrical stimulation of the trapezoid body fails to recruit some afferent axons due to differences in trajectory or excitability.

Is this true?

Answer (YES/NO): YES